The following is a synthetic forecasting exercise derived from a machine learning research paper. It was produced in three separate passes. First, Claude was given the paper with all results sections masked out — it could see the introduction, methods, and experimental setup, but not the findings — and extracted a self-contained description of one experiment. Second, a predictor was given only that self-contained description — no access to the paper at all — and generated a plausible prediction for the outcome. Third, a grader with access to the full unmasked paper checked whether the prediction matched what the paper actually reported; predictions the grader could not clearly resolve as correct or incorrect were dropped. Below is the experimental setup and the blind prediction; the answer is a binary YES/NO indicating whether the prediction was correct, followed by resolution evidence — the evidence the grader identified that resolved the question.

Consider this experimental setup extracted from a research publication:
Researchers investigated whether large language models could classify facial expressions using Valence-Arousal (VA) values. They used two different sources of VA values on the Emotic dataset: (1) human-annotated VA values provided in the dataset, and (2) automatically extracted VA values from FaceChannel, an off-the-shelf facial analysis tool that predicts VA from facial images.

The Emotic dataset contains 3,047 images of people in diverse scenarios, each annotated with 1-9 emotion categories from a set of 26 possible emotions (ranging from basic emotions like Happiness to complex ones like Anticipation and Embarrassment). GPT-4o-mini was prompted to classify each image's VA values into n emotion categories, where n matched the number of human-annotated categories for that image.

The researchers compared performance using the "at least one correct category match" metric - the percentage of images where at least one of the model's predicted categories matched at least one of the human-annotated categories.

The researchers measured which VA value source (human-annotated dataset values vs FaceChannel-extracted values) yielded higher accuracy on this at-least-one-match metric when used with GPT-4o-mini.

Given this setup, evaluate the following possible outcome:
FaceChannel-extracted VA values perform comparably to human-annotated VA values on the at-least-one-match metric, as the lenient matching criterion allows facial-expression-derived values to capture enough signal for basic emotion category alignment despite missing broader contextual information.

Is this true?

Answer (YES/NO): YES